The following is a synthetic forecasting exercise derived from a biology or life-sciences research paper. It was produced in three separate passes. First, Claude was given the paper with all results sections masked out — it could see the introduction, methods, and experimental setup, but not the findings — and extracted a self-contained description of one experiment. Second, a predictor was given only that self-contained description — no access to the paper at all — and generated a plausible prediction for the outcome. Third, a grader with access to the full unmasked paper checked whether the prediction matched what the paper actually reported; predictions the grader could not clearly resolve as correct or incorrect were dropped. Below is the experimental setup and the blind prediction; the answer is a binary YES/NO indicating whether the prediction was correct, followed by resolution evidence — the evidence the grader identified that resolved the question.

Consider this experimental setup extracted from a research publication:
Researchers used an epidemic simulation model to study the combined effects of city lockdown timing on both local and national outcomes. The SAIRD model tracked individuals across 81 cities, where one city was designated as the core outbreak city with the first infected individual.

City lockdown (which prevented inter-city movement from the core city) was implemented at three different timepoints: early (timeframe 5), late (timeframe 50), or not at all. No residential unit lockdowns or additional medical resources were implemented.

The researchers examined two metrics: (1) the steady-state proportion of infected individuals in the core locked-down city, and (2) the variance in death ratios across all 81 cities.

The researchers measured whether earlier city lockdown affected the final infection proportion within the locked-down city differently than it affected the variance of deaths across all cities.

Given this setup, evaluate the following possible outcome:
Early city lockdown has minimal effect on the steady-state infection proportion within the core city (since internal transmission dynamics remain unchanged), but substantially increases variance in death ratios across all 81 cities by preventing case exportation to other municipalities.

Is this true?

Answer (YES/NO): YES